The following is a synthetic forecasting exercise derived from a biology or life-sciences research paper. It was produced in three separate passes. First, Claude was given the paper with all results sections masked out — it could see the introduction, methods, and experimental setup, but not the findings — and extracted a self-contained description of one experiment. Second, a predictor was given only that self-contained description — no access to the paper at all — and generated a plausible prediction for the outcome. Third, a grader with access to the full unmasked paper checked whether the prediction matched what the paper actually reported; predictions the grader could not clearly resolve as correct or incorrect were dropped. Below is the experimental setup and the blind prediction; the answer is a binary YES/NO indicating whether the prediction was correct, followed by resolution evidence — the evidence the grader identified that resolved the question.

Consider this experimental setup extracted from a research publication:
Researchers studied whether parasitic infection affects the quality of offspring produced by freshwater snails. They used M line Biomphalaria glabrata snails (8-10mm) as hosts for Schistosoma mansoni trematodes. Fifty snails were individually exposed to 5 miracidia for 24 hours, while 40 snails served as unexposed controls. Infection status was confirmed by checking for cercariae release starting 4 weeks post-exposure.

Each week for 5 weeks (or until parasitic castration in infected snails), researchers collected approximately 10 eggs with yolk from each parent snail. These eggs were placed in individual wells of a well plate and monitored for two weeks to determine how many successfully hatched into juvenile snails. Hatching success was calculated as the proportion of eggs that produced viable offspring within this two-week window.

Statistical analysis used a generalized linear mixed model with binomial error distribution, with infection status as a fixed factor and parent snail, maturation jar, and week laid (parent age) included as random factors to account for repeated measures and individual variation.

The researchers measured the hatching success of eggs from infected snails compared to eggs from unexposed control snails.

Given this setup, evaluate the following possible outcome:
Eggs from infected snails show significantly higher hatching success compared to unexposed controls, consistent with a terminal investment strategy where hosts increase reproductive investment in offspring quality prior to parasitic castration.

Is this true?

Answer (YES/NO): NO